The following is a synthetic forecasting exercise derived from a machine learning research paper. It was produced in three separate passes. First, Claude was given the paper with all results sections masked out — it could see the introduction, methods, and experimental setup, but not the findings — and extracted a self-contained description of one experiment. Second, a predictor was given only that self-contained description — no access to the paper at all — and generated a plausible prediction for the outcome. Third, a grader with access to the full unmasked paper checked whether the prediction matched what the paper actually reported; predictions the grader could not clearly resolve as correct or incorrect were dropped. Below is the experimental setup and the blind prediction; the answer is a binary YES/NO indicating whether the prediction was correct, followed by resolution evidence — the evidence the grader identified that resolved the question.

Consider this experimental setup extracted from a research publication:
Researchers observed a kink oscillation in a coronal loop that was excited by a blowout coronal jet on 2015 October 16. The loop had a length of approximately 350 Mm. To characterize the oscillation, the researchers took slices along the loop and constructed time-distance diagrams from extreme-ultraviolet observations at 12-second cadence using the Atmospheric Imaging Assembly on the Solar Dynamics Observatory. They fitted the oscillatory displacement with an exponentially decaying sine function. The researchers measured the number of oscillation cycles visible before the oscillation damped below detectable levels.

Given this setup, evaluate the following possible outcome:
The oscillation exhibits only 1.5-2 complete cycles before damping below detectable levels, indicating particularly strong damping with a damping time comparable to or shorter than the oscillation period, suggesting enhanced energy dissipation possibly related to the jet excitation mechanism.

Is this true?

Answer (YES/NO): NO